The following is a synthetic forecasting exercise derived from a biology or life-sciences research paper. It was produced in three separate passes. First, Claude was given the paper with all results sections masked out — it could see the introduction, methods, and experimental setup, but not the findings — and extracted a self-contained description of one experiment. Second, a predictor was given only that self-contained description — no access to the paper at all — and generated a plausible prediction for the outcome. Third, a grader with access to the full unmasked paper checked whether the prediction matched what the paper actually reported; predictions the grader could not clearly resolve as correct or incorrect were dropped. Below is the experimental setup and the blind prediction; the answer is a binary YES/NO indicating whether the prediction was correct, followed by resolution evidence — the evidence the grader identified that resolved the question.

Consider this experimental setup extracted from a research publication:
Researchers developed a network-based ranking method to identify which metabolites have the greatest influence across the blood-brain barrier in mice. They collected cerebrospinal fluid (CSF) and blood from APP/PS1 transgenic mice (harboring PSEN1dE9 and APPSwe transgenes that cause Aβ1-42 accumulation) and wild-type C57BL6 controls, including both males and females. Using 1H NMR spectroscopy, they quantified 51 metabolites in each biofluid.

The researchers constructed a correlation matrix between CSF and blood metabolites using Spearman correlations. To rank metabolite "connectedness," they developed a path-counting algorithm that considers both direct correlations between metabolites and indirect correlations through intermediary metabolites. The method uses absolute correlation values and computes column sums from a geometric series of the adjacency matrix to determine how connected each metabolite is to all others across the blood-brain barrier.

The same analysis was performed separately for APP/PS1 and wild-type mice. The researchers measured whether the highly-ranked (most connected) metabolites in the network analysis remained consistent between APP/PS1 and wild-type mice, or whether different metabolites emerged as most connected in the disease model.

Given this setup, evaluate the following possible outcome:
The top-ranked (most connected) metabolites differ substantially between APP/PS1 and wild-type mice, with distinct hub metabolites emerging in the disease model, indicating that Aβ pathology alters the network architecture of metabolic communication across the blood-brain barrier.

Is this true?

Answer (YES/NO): YES